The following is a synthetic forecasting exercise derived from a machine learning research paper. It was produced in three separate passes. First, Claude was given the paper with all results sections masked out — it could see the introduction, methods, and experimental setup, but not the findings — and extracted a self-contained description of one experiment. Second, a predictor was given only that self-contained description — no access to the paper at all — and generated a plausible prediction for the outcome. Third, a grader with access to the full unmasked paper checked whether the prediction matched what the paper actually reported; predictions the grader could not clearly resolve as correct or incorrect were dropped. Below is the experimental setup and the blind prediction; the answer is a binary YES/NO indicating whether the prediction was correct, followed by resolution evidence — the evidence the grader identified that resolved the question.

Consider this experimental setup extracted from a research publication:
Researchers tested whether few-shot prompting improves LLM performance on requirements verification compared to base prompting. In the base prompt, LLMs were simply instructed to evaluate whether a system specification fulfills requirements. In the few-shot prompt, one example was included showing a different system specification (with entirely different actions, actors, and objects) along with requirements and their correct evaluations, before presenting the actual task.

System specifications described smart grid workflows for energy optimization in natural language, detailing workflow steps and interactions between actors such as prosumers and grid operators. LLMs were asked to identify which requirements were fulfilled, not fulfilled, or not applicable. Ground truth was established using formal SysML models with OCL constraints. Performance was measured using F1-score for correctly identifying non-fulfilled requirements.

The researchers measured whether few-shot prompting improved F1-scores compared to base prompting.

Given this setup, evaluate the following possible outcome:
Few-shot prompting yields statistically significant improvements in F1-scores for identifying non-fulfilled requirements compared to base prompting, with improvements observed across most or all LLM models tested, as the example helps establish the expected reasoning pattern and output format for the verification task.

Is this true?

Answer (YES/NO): NO